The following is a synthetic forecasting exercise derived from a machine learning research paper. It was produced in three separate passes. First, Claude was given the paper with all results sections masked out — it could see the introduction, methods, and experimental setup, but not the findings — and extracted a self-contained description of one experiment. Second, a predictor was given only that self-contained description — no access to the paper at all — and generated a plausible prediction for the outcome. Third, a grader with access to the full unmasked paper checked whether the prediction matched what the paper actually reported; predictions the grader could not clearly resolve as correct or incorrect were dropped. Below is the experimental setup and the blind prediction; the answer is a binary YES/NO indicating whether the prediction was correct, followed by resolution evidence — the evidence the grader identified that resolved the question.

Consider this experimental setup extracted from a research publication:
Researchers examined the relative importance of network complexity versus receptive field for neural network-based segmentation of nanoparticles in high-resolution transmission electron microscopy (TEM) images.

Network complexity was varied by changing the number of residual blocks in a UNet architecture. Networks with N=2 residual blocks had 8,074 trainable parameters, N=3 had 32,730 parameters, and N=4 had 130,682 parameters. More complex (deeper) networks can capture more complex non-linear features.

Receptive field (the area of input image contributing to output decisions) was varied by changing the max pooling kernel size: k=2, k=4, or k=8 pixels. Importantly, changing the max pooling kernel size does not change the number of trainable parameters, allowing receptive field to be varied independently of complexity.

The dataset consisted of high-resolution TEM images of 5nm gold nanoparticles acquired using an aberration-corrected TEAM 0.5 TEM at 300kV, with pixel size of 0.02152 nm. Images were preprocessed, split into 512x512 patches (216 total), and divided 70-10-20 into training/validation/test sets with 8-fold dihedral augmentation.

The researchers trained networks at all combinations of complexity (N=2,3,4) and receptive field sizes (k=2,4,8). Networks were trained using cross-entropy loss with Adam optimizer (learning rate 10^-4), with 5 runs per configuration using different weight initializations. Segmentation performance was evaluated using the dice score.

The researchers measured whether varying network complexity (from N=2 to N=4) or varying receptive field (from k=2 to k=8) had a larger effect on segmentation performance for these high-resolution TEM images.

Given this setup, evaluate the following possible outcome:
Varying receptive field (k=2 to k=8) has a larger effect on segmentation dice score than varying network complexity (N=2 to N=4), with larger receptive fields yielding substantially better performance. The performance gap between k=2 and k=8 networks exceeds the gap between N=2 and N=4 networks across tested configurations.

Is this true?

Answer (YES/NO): YES